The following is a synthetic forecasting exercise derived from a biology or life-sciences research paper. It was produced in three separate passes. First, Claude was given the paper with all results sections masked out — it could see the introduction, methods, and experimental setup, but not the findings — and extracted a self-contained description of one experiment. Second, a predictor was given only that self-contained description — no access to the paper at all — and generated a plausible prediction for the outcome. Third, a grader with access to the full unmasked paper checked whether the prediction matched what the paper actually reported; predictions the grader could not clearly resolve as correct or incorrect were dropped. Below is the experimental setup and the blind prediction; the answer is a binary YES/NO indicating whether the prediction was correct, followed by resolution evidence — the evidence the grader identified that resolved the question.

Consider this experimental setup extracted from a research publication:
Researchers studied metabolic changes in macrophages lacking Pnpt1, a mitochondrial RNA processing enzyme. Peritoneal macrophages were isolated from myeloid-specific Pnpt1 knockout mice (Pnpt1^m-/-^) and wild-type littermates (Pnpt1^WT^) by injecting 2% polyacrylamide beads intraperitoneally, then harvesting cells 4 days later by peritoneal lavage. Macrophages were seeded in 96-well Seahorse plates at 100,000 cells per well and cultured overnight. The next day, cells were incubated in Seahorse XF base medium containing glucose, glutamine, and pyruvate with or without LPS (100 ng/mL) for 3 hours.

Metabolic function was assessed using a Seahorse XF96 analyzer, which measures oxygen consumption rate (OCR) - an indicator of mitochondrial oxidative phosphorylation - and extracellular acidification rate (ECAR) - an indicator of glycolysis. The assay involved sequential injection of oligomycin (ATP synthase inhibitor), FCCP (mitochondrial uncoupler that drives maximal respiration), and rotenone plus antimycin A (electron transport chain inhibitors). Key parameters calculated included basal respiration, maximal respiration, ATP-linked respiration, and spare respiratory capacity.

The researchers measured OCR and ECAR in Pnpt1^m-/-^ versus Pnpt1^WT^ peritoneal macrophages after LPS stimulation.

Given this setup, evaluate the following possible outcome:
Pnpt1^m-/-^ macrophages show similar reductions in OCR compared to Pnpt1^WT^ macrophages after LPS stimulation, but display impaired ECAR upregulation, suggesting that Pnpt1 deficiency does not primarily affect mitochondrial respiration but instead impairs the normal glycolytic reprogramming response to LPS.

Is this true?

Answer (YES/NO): NO